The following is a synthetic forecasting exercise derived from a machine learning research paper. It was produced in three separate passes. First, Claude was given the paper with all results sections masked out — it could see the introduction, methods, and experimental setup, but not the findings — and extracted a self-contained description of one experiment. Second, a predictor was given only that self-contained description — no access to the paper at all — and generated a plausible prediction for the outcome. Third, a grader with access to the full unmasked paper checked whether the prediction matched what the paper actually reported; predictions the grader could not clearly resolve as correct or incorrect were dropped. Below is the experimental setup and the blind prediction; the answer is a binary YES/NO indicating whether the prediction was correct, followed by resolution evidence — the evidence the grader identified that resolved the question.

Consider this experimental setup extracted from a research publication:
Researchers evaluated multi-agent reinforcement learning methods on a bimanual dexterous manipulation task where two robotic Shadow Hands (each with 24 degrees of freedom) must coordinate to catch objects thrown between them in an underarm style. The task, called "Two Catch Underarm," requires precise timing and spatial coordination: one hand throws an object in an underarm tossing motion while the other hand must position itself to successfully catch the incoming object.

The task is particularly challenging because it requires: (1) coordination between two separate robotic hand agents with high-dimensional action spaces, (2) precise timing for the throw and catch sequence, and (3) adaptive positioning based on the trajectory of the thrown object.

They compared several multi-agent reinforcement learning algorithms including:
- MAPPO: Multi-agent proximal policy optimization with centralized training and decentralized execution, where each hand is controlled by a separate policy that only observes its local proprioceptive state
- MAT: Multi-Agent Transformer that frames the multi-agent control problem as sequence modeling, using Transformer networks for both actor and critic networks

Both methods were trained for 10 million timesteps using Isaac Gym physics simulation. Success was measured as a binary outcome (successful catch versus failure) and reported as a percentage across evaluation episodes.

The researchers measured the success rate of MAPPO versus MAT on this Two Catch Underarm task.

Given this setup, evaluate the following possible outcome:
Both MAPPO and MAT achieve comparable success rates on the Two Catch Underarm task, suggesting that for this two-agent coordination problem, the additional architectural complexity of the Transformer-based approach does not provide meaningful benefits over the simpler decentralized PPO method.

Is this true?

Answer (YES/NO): YES